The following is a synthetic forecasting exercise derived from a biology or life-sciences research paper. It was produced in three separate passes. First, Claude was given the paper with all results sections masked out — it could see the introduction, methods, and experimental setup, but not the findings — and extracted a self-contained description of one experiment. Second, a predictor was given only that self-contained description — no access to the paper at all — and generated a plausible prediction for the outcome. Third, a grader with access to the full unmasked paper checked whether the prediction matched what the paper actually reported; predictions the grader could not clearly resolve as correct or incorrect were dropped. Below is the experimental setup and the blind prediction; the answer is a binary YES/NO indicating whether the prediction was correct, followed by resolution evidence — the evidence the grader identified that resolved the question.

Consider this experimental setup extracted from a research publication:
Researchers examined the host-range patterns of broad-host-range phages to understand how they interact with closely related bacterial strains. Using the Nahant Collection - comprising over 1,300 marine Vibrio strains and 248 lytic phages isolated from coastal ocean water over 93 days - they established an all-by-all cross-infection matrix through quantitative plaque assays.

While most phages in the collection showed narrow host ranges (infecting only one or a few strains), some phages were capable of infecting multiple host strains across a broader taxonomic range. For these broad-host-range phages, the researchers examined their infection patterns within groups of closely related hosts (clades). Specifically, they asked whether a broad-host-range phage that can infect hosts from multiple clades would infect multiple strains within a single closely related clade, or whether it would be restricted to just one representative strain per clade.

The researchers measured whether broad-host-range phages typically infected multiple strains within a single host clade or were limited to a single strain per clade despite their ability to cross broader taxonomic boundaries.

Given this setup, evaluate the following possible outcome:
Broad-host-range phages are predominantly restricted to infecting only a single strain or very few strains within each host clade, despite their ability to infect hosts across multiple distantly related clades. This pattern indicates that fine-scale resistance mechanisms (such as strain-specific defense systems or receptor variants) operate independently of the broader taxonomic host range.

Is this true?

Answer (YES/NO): YES